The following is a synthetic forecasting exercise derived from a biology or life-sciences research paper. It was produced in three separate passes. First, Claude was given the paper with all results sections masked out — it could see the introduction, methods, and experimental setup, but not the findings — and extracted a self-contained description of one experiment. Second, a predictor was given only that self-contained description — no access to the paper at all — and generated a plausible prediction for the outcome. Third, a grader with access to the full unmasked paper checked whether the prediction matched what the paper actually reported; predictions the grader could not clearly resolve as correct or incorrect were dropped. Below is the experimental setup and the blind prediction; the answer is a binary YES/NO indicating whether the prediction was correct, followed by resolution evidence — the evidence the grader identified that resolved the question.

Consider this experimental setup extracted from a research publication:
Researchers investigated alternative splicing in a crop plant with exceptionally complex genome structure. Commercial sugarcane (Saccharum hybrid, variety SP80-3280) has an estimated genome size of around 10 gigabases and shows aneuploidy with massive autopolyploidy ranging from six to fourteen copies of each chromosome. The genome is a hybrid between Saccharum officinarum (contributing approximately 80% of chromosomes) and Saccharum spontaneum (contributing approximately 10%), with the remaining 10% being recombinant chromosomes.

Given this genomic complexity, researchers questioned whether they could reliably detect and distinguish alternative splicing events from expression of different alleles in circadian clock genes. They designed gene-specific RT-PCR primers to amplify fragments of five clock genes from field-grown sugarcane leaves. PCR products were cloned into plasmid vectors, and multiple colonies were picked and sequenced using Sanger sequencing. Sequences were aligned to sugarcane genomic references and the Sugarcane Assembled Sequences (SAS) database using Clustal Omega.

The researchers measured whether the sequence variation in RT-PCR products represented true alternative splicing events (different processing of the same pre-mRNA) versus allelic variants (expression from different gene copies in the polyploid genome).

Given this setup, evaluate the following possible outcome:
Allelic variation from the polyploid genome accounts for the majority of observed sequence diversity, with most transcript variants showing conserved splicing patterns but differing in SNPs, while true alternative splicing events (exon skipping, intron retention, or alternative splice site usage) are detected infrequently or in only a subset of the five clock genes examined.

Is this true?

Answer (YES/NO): NO